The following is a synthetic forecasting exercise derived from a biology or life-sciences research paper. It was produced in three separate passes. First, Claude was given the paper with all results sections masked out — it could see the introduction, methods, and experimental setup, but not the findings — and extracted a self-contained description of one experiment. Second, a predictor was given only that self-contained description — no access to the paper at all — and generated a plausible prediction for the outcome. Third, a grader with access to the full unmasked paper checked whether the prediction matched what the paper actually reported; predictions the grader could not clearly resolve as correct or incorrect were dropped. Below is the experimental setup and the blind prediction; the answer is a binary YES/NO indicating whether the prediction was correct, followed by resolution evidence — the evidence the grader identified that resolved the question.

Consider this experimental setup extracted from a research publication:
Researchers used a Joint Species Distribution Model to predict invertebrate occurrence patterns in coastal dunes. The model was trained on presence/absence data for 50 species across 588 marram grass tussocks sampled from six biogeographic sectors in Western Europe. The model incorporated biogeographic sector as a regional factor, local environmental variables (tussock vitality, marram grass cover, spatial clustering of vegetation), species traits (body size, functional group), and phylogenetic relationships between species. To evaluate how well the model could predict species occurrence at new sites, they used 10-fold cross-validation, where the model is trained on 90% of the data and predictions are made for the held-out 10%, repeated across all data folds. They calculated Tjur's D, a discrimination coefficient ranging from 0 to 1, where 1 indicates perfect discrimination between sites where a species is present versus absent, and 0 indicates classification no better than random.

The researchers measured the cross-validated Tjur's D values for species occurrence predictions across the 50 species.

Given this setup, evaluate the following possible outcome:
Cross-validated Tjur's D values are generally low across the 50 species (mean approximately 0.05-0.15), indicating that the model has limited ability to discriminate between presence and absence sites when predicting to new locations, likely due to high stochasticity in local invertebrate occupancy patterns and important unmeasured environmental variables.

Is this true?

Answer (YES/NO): YES